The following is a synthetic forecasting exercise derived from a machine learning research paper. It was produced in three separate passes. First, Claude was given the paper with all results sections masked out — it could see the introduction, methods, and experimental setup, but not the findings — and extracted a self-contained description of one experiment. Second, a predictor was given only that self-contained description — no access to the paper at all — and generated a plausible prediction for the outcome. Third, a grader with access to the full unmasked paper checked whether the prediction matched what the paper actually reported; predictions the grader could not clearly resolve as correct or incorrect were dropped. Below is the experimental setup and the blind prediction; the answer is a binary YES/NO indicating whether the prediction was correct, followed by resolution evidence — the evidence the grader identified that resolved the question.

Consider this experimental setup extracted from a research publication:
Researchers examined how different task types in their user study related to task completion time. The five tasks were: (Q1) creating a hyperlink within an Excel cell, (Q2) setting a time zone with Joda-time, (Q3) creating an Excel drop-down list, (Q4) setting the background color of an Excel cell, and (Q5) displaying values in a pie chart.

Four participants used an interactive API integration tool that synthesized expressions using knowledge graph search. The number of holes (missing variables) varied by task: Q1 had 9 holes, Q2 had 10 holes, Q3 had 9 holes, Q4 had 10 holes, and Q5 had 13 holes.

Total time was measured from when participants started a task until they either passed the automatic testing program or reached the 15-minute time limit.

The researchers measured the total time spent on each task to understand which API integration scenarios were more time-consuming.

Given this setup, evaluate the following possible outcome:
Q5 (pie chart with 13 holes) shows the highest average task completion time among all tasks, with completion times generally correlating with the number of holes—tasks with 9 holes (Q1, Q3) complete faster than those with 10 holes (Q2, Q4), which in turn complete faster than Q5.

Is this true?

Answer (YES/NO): NO